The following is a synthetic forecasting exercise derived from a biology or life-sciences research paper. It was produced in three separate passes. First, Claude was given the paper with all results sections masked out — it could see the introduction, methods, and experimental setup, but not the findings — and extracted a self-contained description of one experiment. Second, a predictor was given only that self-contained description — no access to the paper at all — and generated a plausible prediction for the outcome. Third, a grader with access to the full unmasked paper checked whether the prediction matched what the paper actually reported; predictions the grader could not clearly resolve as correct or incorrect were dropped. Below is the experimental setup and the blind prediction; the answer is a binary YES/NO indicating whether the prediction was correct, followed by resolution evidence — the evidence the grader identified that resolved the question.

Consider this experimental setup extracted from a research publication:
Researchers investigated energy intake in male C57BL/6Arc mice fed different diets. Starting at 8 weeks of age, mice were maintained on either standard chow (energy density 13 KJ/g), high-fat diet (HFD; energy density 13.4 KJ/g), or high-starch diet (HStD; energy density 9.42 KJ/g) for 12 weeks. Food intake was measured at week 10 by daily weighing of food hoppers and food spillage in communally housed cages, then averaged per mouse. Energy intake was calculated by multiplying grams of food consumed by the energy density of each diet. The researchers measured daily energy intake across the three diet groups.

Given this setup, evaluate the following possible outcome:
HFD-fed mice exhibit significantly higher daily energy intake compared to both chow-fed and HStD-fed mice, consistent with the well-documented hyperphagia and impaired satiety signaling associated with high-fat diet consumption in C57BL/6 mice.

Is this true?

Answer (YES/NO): NO